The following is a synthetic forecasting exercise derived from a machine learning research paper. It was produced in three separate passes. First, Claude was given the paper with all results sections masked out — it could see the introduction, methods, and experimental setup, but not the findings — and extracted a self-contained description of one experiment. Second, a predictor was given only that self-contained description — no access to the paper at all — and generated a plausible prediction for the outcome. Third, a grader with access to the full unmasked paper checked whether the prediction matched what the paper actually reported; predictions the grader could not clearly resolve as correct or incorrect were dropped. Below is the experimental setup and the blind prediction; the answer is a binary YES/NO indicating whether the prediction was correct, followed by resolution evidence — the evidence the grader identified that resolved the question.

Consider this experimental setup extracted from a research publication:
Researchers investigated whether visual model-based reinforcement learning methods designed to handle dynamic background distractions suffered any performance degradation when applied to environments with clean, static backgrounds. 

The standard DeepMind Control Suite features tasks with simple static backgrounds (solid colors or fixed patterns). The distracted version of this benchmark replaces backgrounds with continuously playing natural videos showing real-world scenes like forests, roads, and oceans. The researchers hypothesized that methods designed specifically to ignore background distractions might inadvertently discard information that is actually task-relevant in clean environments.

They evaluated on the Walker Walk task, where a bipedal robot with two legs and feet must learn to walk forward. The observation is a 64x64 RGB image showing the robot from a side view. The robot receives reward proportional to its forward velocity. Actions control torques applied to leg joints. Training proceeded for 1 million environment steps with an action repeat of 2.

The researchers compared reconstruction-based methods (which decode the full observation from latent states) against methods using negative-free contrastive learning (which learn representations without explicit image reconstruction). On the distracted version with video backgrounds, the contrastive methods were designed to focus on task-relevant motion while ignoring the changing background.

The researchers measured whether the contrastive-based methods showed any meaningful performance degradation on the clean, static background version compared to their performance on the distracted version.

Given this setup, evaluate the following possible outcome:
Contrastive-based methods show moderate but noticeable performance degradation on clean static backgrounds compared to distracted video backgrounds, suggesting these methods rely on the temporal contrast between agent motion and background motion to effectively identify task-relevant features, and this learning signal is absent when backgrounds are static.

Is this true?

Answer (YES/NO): NO